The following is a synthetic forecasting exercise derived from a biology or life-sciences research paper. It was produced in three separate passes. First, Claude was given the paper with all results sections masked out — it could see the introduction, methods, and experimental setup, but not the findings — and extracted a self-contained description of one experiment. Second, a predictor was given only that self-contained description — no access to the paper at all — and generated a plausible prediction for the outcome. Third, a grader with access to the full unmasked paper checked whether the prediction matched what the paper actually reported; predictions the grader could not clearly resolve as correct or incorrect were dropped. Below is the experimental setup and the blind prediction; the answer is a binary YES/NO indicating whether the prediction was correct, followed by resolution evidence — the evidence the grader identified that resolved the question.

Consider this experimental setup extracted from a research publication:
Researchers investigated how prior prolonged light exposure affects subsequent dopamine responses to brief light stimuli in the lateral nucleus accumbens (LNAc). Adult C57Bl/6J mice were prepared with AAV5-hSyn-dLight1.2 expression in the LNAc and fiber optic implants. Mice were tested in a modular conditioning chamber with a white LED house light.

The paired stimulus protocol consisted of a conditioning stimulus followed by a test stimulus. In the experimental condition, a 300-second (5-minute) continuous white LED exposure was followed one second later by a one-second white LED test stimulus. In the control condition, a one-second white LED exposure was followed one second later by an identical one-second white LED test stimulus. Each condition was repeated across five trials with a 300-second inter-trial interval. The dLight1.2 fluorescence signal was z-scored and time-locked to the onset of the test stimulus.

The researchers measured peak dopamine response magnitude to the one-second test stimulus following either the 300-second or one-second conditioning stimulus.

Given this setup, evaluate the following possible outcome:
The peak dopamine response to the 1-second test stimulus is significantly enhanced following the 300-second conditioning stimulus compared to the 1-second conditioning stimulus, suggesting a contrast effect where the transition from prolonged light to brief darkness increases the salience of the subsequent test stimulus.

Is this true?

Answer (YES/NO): NO